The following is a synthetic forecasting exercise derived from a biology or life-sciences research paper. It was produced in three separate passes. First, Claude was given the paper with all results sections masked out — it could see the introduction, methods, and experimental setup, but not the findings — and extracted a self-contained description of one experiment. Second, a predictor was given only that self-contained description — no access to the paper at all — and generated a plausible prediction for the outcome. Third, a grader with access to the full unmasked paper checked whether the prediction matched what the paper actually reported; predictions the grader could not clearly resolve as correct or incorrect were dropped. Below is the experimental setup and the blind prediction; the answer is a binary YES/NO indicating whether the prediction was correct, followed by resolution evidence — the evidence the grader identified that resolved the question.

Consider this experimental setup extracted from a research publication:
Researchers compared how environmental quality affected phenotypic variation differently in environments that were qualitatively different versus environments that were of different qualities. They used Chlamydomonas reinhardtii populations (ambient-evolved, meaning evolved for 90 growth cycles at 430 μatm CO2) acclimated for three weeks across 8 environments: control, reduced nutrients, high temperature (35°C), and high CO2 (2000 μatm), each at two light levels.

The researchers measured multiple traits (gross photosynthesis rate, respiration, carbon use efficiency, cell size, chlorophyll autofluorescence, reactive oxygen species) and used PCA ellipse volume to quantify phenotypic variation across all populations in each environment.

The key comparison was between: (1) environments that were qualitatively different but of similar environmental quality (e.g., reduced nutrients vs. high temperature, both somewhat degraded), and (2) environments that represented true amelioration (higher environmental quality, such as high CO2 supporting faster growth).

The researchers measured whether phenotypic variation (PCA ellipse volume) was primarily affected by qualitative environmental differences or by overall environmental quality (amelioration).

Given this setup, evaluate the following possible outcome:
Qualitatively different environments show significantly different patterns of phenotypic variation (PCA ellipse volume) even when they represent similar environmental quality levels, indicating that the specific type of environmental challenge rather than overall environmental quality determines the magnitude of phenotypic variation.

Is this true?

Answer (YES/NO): NO